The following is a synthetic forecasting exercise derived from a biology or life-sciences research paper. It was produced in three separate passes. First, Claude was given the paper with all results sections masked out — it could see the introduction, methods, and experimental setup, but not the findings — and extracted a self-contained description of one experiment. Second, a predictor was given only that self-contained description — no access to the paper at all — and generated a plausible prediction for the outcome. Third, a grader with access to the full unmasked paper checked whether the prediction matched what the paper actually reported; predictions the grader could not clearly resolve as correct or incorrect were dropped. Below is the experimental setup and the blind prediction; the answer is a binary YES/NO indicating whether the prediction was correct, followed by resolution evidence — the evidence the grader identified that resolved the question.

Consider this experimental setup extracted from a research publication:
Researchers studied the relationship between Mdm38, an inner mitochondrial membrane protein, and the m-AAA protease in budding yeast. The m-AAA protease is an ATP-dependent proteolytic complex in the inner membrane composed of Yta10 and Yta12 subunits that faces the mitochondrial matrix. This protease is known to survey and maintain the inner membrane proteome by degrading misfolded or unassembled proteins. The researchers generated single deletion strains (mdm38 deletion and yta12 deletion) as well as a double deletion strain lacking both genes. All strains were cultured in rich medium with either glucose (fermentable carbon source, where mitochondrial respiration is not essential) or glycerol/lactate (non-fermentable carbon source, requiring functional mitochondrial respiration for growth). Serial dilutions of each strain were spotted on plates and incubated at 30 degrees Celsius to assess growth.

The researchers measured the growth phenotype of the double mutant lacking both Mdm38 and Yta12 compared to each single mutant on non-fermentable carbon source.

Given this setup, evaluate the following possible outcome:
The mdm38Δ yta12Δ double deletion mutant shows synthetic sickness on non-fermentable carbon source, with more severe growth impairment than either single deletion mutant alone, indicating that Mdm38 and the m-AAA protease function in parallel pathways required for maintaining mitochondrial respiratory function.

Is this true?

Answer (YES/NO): NO